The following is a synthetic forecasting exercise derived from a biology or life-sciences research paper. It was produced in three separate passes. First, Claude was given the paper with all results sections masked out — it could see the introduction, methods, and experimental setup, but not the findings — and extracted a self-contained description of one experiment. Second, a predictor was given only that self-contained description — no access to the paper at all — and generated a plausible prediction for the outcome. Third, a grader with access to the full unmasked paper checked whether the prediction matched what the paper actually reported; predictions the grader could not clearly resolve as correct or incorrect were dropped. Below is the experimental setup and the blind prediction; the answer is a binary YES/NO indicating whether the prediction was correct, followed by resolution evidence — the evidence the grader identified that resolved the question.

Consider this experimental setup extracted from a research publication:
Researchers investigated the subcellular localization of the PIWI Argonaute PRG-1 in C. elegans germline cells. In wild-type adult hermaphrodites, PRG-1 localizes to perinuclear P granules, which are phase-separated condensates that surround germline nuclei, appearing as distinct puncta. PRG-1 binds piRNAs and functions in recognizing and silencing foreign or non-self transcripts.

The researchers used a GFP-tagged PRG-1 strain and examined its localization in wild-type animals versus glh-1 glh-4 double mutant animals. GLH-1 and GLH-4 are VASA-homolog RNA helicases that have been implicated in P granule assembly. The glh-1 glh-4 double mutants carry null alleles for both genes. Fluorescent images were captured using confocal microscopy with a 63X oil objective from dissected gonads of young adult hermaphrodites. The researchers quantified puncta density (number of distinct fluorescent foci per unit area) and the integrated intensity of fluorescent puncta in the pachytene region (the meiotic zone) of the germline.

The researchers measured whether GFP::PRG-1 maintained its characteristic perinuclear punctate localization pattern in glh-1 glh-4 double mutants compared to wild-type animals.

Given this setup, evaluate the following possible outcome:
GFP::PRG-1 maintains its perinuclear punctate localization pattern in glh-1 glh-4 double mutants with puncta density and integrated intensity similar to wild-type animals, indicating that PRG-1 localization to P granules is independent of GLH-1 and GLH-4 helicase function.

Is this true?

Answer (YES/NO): NO